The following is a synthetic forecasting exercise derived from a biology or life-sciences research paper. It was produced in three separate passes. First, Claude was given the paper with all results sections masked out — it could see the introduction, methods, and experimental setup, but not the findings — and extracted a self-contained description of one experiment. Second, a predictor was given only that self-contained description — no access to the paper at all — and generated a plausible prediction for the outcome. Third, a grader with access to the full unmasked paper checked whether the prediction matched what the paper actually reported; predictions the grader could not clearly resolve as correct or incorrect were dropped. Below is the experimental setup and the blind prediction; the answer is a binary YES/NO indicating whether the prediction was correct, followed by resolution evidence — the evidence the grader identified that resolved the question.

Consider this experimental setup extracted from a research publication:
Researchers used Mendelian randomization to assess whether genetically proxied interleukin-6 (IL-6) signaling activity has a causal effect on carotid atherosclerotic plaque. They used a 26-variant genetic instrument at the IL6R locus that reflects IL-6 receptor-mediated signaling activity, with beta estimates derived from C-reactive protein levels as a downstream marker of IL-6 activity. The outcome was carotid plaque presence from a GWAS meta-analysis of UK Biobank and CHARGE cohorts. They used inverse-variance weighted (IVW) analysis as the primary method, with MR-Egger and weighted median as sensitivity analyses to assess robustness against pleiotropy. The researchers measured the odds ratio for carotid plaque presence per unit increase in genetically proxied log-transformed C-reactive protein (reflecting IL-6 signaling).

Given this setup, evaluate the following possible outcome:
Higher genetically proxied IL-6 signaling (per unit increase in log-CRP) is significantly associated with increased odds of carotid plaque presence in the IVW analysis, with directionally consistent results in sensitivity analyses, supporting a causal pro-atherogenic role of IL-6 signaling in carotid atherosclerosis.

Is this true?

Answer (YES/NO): YES